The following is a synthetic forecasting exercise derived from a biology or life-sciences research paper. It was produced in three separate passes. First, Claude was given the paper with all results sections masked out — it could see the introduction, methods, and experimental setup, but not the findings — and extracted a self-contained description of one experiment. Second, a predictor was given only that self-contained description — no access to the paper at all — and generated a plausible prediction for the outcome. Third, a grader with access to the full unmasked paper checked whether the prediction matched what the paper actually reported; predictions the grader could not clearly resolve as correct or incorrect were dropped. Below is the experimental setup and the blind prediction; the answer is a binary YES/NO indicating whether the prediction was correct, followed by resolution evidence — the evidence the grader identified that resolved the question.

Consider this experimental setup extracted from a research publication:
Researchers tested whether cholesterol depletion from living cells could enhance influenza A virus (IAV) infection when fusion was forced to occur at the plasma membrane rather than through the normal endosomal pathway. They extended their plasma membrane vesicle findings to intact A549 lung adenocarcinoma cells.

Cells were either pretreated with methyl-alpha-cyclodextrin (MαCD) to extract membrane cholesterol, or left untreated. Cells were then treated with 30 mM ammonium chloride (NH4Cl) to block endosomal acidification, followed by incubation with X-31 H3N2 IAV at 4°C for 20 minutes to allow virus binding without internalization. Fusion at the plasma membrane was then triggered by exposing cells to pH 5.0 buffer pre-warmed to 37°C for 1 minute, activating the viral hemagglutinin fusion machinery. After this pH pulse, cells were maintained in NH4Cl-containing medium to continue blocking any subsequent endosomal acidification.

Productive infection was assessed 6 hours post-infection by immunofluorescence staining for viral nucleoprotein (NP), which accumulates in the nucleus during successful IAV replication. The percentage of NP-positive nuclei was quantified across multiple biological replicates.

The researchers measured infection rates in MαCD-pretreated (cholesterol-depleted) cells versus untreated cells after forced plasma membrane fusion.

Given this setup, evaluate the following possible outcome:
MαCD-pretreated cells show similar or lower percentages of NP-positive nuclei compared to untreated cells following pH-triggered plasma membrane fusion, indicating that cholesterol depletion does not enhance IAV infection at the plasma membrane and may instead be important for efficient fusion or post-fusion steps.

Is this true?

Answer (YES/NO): NO